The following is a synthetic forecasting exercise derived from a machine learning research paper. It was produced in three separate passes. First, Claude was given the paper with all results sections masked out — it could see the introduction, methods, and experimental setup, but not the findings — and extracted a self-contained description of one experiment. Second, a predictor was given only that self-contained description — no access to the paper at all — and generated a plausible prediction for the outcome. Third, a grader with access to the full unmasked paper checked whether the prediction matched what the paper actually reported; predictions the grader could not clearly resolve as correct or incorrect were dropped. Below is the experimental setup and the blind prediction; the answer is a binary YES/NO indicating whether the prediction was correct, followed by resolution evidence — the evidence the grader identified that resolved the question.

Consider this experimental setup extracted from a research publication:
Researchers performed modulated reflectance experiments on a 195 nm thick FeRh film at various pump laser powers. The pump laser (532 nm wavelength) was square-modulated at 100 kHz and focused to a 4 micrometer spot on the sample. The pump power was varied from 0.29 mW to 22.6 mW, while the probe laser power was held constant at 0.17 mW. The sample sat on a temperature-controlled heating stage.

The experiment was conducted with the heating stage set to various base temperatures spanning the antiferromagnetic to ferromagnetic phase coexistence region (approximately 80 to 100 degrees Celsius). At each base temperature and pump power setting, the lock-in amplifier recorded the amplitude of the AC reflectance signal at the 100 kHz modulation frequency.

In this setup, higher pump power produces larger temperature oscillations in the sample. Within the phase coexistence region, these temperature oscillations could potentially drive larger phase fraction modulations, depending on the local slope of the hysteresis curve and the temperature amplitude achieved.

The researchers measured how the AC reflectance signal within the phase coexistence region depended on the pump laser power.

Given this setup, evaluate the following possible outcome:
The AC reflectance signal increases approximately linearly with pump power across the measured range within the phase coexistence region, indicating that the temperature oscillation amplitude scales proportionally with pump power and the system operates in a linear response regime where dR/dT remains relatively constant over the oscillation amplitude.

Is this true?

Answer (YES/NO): NO